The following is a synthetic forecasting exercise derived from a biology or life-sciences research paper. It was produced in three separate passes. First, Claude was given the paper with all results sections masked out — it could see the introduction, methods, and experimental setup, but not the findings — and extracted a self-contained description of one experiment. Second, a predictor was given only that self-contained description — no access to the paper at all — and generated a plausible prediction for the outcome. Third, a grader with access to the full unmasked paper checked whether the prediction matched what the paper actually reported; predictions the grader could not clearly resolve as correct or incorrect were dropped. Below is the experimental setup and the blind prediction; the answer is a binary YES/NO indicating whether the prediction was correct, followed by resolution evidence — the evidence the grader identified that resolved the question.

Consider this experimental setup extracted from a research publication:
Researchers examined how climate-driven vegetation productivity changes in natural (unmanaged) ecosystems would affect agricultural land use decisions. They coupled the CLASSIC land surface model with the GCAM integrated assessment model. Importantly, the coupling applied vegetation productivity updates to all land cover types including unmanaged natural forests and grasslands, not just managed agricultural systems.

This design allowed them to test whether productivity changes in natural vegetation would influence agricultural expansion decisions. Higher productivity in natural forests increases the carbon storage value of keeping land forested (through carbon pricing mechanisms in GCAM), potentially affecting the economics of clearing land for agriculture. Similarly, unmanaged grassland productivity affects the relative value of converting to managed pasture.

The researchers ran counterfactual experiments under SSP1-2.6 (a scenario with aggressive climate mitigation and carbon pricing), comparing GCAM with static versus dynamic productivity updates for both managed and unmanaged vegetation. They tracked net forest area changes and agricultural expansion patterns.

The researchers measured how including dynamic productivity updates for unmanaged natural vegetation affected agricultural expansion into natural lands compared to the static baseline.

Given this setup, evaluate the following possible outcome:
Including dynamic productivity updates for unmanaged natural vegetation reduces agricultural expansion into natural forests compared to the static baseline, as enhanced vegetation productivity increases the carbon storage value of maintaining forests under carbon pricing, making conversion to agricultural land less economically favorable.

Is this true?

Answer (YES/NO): NO